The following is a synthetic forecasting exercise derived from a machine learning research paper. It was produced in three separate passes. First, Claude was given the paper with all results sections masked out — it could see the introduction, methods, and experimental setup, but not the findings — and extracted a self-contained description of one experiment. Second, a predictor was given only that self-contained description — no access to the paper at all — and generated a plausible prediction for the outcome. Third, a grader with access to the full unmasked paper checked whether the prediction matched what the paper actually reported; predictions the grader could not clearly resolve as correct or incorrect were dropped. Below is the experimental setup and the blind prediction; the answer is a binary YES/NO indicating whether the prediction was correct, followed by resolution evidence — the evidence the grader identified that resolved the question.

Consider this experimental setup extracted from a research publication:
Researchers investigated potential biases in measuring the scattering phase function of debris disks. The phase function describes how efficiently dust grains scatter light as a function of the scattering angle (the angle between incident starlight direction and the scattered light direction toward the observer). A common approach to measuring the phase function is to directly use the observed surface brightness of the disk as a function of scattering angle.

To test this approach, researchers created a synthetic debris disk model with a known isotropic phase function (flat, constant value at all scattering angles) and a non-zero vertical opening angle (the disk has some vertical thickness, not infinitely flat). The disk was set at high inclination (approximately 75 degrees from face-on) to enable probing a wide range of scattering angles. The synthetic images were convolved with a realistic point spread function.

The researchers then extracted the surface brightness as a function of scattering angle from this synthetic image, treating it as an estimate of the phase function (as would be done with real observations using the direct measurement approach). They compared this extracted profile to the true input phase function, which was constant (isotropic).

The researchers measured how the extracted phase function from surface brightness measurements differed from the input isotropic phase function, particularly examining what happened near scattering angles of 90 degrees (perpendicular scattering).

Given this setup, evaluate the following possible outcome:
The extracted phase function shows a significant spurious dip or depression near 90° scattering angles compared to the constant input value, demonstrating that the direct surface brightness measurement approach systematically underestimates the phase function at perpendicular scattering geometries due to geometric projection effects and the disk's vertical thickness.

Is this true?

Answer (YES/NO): NO